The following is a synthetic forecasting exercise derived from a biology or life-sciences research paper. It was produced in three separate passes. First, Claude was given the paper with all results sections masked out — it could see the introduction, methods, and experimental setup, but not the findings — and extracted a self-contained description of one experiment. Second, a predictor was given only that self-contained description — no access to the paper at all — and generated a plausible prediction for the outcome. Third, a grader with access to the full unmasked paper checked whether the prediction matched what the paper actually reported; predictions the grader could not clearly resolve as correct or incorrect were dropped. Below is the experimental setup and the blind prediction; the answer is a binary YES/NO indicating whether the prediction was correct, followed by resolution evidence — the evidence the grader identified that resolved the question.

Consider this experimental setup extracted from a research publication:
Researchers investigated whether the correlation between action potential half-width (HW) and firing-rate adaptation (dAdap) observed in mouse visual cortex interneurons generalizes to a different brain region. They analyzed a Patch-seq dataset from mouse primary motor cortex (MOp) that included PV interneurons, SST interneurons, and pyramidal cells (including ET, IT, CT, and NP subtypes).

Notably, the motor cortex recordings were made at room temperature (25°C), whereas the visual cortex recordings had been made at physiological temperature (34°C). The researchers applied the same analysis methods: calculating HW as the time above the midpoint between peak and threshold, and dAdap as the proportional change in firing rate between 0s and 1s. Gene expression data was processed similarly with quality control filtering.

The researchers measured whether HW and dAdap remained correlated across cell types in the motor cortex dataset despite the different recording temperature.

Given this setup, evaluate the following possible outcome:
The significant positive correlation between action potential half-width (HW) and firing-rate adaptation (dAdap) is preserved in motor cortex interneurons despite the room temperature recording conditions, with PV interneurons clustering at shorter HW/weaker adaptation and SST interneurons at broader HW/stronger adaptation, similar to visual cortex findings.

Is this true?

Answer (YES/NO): YES